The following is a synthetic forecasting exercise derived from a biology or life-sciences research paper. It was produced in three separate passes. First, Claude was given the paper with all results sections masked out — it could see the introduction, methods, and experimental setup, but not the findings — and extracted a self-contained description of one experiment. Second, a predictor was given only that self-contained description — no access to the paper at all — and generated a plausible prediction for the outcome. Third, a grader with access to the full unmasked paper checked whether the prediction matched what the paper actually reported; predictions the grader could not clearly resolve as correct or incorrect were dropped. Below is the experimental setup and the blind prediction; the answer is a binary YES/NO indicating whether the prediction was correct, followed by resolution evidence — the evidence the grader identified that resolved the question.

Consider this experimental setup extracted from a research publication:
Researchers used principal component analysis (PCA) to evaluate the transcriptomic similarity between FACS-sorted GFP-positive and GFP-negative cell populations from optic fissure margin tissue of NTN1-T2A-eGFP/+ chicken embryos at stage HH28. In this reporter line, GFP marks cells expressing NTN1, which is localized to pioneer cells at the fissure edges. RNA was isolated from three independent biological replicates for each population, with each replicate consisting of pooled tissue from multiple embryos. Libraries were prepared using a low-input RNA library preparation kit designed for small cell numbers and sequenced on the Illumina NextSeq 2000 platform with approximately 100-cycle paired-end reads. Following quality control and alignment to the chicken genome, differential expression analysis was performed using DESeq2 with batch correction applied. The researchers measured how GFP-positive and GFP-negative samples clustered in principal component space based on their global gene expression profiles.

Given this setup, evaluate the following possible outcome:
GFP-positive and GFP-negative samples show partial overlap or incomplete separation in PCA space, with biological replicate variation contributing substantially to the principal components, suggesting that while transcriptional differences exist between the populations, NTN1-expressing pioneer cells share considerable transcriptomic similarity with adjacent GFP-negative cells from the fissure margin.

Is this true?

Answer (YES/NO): NO